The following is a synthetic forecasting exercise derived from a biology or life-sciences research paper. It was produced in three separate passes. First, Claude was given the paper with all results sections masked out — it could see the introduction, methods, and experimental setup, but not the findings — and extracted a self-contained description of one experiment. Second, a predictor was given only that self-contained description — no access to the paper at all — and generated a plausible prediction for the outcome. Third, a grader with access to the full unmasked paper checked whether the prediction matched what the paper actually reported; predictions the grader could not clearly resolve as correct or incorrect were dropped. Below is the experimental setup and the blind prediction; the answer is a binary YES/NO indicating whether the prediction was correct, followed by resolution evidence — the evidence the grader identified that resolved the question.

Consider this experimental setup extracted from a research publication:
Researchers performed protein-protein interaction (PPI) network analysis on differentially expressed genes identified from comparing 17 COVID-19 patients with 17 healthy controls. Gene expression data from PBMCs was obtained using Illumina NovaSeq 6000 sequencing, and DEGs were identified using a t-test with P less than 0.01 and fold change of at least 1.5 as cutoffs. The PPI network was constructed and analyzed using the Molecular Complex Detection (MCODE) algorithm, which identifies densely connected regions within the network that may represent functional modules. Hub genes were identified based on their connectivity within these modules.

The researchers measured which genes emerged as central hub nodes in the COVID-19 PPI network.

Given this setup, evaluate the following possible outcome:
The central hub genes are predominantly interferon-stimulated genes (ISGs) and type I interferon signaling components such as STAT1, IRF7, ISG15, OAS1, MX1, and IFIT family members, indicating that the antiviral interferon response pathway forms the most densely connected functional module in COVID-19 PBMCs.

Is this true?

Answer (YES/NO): NO